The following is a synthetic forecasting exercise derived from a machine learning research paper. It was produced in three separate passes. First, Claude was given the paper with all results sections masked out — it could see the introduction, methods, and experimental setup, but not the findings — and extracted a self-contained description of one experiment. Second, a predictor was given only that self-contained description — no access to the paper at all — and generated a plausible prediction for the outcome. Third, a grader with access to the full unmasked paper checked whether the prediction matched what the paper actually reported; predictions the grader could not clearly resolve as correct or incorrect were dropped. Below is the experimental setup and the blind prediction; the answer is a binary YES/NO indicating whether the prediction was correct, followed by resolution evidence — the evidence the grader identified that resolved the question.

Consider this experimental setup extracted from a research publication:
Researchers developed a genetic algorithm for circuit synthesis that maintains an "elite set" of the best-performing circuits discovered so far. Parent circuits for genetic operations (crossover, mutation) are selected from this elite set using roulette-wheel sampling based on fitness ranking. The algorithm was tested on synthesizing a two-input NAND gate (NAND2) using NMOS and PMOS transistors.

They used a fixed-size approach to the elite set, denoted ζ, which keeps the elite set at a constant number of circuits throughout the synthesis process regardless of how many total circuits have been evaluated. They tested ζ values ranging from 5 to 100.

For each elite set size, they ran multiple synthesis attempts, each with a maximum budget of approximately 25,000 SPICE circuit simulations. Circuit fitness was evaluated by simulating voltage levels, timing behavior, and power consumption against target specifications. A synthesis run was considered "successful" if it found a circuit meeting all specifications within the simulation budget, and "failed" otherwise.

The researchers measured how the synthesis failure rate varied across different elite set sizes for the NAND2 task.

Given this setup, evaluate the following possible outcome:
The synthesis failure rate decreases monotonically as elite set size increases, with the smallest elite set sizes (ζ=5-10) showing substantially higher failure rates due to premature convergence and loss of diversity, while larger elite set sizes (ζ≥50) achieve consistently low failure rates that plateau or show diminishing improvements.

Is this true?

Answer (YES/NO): NO